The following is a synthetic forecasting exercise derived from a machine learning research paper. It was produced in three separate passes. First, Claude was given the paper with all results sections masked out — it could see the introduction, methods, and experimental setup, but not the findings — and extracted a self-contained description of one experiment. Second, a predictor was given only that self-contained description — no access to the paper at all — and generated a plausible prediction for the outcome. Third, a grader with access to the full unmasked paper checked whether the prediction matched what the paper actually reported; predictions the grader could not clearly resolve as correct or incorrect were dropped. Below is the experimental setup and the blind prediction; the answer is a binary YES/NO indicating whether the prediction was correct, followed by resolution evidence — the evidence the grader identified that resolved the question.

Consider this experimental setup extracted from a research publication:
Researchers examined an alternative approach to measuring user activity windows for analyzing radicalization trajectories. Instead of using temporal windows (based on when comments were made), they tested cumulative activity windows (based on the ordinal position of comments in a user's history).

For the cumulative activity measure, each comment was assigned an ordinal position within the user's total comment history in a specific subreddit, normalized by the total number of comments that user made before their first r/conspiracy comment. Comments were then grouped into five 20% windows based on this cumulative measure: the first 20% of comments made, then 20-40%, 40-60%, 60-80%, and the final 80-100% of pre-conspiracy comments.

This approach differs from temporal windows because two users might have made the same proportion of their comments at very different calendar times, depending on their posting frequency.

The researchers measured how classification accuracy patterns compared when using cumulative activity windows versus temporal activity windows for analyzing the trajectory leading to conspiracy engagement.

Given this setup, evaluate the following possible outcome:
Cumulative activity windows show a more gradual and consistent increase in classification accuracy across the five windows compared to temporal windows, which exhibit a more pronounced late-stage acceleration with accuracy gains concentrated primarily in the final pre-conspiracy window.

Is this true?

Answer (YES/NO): NO